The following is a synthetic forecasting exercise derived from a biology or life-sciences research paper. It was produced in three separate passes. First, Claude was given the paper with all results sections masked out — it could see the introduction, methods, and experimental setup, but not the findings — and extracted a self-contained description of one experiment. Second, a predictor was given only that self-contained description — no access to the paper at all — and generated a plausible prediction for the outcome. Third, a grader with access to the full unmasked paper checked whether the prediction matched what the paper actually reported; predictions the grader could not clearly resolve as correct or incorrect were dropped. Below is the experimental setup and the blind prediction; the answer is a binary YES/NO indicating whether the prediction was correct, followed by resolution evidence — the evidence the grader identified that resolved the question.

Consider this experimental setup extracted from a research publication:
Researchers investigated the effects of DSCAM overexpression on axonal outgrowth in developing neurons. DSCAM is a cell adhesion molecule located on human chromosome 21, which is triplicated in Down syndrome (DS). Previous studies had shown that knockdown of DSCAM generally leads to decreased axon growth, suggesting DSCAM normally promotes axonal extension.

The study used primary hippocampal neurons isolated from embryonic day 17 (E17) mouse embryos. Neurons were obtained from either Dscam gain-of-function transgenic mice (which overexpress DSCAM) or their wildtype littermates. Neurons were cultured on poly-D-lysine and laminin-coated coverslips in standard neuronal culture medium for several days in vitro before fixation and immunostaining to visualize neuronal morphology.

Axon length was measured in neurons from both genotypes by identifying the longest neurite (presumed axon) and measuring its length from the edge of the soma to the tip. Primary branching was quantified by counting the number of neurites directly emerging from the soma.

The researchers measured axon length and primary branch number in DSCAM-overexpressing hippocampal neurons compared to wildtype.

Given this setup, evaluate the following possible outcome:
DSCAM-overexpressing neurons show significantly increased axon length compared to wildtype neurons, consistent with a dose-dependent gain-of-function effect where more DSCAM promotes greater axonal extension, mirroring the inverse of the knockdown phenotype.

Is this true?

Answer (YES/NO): NO